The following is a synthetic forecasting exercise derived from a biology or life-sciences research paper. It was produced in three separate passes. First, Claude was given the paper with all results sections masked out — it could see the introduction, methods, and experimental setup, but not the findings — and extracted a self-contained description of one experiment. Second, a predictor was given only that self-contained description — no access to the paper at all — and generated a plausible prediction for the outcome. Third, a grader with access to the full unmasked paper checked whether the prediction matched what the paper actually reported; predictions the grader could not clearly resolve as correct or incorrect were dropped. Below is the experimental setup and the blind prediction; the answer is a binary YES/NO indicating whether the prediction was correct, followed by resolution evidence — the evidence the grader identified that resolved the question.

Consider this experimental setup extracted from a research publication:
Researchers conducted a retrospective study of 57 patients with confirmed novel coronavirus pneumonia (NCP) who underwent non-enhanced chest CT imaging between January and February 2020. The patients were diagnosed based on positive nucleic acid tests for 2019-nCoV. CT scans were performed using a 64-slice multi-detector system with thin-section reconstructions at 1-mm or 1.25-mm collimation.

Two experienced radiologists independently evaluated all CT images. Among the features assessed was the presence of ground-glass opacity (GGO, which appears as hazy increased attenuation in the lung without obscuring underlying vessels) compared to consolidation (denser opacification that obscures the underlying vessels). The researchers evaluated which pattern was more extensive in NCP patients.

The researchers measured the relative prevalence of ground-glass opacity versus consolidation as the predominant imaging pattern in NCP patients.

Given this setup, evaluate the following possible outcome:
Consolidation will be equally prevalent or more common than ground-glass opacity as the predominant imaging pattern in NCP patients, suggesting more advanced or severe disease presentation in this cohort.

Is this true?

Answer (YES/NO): NO